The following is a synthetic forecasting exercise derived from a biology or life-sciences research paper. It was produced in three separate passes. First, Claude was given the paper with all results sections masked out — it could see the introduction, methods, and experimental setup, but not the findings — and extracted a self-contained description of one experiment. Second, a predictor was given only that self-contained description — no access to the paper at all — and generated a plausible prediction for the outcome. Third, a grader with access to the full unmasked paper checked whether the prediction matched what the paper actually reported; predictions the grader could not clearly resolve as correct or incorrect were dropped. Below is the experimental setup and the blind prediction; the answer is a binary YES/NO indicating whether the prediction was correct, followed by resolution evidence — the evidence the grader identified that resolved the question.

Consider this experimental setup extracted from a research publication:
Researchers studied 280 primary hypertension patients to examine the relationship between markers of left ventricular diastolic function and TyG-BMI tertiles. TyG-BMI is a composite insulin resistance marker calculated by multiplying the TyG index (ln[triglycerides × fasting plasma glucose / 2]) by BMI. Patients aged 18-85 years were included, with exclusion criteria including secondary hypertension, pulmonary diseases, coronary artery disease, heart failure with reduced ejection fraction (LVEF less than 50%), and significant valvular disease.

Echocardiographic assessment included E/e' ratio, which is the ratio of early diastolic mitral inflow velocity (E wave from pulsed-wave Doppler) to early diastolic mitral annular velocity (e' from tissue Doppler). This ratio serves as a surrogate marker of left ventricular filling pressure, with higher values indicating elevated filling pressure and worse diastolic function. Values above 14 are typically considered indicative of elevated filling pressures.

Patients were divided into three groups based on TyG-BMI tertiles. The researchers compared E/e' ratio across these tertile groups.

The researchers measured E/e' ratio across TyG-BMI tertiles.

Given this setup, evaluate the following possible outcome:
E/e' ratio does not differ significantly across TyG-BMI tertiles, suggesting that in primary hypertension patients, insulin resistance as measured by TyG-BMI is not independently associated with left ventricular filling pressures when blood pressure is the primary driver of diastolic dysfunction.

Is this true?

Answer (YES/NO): YES